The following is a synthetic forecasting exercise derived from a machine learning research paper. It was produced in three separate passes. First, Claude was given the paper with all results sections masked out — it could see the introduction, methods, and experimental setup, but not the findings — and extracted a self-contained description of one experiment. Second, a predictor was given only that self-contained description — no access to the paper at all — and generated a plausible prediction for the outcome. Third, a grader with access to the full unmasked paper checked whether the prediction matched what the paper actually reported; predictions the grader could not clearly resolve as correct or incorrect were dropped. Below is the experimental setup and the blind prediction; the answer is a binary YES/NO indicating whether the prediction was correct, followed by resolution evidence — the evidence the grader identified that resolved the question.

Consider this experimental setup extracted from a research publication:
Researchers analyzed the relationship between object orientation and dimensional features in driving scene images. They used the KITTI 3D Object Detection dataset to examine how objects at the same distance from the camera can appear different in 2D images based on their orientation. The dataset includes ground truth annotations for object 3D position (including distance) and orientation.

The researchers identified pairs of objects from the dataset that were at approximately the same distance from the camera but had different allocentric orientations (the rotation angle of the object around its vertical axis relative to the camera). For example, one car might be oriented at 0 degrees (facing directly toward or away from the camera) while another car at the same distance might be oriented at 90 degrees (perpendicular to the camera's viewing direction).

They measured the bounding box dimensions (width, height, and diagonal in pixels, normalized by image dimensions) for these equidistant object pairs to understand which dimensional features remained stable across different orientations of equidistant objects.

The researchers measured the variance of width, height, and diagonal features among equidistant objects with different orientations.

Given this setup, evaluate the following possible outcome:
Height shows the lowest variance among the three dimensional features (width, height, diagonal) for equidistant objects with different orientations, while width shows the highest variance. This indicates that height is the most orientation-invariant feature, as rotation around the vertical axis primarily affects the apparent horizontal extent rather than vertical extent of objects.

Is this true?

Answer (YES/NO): NO